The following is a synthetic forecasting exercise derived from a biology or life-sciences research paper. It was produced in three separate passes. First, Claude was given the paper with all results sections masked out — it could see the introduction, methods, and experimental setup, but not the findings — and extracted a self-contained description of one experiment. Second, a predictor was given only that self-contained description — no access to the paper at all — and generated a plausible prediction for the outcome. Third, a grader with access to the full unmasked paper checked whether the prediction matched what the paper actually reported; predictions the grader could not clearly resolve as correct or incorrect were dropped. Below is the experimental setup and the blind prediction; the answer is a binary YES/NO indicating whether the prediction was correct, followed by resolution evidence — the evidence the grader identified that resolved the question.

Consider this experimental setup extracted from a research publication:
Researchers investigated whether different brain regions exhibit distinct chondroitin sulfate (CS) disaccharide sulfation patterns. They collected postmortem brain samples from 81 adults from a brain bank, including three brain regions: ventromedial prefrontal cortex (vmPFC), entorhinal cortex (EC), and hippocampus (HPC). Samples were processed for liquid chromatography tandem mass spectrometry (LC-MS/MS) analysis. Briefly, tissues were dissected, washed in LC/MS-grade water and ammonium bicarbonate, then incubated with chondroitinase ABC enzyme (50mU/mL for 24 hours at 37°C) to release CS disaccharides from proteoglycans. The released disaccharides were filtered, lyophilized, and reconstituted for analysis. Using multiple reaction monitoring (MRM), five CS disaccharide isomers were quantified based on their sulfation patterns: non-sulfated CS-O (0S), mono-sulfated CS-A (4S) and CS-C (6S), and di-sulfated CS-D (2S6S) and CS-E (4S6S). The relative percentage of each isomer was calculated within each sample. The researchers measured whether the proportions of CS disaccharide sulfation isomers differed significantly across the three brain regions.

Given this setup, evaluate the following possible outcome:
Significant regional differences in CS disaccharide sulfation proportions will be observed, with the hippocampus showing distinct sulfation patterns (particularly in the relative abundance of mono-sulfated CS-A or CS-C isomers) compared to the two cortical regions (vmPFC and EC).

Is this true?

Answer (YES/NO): YES